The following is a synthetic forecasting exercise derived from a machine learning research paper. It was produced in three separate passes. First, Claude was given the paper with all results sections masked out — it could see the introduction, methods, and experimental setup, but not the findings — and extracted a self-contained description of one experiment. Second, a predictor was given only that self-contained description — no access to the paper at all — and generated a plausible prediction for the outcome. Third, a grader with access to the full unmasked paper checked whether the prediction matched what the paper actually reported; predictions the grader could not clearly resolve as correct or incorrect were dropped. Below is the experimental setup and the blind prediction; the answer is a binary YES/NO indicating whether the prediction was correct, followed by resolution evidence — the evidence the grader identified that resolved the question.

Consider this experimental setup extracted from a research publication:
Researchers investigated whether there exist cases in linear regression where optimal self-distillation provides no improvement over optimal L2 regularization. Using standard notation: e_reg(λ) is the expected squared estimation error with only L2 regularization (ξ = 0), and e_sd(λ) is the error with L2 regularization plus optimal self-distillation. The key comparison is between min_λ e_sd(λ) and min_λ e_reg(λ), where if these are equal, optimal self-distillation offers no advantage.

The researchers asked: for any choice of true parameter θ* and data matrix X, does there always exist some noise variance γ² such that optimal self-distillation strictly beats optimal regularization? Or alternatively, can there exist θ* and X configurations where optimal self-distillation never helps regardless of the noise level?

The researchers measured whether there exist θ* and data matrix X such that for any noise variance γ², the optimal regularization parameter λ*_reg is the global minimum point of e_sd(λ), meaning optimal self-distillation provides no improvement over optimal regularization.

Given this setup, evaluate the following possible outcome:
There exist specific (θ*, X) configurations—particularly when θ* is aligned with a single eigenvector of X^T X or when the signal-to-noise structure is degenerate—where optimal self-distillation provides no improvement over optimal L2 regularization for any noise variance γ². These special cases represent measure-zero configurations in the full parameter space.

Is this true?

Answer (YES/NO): YES